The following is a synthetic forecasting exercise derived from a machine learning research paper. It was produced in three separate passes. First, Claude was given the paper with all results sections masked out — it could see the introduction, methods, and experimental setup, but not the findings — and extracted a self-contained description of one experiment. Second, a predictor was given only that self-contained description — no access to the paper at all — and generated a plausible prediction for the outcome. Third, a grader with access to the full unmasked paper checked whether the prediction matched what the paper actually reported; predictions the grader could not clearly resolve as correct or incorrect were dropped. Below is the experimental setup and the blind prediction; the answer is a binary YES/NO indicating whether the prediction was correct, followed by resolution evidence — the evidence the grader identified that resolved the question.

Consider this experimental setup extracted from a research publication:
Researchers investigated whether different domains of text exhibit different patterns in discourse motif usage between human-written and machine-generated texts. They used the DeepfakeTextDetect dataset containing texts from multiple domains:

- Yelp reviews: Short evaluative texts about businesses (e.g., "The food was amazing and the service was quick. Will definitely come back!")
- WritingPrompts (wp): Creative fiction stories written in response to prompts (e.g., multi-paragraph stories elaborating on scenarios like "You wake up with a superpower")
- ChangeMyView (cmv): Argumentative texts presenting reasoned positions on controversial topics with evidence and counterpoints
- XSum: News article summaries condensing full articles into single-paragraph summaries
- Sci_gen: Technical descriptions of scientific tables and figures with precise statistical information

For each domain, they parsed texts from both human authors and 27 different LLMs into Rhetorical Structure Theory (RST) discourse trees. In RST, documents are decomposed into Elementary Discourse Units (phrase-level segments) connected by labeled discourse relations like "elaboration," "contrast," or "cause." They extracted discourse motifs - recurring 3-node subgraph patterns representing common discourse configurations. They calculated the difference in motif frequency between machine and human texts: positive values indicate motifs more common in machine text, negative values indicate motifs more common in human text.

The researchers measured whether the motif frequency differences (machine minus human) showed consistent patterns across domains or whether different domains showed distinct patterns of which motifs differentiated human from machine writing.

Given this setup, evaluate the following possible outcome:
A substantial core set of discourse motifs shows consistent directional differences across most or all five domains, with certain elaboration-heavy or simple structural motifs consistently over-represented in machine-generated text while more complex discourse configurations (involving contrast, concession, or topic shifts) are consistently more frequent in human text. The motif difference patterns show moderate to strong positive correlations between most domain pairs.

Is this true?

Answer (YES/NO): NO